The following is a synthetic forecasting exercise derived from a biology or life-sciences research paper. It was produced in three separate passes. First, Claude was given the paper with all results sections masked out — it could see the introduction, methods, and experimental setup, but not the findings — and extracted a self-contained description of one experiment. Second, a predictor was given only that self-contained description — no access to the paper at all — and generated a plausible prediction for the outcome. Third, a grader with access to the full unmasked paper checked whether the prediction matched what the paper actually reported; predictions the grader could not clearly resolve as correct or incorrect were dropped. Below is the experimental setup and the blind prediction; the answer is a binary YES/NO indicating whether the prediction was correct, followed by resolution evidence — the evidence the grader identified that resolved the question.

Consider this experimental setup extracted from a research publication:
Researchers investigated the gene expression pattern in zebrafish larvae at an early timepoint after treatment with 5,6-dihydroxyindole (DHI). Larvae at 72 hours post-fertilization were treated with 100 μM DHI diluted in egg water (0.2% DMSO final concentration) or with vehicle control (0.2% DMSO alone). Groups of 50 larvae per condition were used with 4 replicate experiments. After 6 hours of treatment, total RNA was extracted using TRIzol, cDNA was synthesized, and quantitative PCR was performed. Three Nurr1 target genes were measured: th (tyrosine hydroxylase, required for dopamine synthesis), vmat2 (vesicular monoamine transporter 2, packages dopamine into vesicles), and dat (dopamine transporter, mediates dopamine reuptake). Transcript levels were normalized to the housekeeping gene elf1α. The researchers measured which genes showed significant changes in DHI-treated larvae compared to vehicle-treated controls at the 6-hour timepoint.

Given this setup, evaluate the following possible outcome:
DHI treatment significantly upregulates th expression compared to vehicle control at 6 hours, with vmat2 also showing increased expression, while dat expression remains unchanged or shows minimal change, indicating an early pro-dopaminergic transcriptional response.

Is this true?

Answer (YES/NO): NO